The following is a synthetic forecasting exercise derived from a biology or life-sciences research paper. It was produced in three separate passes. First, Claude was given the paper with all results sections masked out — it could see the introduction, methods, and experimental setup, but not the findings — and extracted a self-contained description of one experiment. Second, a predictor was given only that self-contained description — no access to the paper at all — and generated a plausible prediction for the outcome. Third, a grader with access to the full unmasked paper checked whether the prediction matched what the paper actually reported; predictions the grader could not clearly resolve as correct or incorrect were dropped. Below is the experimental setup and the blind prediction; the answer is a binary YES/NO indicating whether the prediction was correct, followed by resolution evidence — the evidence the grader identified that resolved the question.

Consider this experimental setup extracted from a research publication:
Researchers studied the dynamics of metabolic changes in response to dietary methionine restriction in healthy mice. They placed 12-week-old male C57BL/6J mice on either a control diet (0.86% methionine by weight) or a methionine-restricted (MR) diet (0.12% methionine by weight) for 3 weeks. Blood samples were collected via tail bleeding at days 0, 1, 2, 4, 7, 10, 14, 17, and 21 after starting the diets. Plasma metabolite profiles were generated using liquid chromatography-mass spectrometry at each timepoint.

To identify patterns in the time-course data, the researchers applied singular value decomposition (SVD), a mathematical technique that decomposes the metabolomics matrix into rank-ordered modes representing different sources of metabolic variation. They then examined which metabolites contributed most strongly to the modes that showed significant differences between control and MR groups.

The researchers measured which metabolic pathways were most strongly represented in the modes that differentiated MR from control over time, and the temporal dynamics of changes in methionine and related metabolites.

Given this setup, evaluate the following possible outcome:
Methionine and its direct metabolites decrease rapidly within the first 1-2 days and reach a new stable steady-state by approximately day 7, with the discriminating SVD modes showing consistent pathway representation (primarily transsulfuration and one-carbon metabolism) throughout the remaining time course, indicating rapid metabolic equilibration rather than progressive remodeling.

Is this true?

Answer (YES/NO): NO